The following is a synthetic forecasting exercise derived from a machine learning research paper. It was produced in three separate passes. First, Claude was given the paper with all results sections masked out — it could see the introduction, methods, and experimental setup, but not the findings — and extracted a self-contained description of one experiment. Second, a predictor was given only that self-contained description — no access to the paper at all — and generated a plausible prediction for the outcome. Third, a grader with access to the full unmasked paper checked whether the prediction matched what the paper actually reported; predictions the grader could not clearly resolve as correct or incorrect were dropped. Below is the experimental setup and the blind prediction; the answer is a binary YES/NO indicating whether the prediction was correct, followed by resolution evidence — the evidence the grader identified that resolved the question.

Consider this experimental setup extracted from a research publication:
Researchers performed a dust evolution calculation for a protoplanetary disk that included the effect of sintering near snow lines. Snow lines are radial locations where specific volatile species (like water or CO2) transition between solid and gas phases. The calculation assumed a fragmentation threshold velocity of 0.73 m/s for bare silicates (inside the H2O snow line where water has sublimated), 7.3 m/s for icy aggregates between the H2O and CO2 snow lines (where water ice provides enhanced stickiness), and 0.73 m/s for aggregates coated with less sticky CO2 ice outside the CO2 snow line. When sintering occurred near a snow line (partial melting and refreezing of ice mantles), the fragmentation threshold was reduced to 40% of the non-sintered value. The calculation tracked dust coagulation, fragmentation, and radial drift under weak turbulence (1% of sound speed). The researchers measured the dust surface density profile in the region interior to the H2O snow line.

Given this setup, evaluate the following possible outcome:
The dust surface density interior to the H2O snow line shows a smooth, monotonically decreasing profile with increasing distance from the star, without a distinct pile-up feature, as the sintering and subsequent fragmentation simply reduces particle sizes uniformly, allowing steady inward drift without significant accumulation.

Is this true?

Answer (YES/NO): NO